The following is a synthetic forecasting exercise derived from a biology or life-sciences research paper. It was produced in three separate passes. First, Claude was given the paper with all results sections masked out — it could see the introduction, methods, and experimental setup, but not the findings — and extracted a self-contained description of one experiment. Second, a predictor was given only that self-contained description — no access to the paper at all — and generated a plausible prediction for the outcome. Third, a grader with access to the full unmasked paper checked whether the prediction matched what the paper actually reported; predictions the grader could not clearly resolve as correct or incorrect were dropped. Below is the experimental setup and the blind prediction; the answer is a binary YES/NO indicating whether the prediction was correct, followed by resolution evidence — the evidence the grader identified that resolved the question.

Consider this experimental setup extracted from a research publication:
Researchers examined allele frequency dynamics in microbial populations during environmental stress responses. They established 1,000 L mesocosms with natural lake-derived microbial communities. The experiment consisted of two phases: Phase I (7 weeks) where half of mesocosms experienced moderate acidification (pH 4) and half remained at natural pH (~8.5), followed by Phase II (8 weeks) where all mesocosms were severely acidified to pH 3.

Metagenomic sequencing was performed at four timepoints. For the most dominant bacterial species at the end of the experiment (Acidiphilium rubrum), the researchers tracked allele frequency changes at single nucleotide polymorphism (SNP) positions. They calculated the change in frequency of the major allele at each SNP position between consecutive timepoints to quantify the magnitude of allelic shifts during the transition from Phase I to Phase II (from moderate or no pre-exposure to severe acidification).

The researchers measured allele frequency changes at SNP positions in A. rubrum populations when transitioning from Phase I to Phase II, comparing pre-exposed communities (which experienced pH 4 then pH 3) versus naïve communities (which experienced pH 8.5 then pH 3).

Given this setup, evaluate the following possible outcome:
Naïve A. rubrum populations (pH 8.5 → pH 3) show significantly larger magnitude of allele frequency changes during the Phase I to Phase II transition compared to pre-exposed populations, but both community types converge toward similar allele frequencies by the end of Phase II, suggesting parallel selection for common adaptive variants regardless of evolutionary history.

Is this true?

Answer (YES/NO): NO